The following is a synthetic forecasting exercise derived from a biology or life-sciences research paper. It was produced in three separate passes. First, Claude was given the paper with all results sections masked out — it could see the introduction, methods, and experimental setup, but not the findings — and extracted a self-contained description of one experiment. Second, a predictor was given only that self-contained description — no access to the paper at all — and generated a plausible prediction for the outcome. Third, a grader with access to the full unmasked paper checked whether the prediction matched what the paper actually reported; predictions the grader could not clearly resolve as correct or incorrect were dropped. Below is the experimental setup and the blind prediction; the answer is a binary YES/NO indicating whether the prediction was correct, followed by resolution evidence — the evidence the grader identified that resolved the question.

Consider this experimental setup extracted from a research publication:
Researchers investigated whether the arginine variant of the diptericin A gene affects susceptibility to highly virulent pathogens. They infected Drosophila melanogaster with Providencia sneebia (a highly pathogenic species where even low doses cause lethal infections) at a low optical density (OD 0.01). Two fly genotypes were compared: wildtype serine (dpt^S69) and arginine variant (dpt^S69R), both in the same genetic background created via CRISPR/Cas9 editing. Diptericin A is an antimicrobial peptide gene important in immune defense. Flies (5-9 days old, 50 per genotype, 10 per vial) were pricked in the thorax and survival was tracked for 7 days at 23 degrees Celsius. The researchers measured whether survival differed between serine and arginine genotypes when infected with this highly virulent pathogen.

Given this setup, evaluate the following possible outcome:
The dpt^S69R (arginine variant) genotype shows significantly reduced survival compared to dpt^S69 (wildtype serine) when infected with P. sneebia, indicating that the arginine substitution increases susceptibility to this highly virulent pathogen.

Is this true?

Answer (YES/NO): NO